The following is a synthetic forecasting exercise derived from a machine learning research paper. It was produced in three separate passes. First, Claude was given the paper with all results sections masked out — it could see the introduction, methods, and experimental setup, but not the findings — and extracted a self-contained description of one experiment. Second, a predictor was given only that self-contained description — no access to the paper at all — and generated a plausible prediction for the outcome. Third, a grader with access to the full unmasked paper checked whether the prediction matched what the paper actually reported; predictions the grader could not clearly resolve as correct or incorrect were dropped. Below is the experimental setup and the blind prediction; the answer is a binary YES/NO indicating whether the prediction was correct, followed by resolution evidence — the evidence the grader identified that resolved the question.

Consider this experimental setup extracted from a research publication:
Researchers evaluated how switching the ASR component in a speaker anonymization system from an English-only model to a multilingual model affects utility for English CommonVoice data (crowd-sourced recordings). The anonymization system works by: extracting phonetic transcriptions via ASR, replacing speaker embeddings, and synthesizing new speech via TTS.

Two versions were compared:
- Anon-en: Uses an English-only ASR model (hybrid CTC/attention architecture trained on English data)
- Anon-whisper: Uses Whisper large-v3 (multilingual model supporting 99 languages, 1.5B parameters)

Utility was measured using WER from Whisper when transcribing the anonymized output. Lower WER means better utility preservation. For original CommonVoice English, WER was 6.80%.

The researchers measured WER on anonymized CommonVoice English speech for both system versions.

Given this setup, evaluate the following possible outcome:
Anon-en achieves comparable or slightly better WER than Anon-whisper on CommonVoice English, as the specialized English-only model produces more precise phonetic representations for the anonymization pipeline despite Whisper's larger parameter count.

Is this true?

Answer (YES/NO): NO